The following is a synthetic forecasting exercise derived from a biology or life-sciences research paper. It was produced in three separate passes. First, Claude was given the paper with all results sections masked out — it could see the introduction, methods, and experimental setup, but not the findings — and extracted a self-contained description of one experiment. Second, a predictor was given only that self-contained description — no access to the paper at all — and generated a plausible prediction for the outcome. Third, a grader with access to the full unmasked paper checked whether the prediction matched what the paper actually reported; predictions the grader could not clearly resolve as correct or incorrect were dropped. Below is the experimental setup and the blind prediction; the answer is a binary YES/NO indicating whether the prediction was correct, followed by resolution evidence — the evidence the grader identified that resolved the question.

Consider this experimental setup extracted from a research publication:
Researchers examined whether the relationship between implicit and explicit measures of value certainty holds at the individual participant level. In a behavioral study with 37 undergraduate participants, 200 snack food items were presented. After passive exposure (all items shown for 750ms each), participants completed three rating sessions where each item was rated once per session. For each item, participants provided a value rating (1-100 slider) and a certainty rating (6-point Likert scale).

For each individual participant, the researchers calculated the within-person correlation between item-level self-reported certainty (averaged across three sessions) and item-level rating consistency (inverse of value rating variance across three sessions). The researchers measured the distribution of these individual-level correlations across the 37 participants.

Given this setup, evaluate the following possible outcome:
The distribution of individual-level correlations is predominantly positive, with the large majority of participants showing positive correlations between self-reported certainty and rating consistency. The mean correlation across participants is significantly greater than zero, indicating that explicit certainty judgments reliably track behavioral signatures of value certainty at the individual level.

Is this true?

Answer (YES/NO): YES